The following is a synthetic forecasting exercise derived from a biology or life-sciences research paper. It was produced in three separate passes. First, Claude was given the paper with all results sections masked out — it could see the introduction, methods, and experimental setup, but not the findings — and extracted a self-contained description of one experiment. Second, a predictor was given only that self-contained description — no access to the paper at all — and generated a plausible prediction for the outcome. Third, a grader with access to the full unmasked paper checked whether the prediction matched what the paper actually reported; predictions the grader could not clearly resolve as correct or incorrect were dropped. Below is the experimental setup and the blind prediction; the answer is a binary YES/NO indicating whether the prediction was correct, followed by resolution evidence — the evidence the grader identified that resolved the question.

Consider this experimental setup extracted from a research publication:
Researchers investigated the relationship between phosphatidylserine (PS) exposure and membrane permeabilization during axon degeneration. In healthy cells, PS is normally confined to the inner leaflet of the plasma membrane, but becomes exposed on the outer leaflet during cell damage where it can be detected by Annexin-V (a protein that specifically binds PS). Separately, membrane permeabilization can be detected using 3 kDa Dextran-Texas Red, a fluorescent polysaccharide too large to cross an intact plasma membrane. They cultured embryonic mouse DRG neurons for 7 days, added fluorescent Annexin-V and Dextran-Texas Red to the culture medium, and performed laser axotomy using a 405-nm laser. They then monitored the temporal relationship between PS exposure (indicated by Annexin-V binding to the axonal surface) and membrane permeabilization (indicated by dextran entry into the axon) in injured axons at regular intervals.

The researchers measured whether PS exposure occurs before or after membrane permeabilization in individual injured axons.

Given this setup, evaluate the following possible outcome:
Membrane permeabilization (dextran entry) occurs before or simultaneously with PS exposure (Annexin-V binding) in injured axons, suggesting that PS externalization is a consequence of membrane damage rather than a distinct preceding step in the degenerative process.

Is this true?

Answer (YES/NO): NO